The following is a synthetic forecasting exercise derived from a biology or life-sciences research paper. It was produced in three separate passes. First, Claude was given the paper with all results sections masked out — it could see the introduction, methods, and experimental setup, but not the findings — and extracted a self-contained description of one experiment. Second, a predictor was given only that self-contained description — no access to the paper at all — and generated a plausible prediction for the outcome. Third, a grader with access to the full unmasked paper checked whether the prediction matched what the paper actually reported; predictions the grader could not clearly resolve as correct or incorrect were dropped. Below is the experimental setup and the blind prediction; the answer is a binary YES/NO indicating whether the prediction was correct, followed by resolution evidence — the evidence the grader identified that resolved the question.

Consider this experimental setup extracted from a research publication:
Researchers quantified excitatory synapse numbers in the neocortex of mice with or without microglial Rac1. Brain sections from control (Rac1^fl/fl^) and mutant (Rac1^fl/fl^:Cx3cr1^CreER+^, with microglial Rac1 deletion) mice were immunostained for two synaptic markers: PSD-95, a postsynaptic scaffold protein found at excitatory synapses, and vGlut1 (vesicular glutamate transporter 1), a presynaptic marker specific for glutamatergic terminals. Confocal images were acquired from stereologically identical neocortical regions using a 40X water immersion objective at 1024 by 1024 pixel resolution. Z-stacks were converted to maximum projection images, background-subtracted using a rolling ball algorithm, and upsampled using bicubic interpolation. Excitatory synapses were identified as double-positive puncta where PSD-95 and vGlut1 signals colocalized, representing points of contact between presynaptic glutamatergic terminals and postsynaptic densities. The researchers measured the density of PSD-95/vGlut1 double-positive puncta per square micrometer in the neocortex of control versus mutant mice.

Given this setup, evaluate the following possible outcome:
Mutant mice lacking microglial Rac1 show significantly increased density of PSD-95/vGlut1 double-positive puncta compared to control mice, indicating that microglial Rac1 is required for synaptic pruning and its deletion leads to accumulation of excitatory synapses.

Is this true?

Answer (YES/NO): NO